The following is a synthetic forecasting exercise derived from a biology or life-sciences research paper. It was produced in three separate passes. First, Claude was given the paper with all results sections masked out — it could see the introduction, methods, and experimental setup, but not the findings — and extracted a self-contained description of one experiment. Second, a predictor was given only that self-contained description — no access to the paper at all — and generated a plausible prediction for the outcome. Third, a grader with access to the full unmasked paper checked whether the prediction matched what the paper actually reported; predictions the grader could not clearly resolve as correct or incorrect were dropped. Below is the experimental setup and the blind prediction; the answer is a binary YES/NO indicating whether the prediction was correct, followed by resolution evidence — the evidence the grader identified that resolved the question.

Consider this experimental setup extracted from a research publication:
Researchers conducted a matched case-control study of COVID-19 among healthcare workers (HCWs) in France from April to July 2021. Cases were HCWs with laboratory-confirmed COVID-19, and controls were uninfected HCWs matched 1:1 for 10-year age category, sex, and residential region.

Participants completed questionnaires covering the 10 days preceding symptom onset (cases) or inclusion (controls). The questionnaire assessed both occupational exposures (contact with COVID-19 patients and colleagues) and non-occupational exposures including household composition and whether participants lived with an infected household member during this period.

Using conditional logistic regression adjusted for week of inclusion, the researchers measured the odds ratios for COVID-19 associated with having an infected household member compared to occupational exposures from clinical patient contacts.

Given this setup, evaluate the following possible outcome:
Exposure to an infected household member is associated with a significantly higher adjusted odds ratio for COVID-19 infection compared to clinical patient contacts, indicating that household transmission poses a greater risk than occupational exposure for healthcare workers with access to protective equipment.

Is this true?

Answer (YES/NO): YES